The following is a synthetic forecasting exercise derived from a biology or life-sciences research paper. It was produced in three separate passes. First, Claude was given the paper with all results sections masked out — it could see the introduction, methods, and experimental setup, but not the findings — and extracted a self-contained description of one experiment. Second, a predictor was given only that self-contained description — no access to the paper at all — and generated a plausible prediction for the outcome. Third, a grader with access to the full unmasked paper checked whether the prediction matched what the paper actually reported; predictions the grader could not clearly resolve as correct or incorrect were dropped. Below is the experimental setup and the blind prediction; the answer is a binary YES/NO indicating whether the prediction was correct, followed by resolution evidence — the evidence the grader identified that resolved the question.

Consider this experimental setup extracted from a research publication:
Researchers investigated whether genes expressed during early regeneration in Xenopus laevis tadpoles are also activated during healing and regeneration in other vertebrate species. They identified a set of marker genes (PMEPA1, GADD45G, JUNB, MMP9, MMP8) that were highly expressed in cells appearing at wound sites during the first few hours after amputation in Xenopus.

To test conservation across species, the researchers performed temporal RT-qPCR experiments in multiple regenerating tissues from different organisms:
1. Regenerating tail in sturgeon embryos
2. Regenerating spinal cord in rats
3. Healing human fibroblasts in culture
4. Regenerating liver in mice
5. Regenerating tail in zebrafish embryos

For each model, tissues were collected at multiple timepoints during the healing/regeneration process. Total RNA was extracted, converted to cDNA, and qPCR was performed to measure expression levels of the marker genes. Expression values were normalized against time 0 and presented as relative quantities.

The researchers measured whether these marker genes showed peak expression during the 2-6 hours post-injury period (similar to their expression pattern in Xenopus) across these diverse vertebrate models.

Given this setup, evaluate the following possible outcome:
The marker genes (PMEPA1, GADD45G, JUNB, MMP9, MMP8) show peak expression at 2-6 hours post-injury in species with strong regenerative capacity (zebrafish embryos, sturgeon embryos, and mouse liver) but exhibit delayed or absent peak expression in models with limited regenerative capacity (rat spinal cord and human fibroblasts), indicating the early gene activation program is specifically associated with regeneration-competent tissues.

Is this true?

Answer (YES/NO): NO